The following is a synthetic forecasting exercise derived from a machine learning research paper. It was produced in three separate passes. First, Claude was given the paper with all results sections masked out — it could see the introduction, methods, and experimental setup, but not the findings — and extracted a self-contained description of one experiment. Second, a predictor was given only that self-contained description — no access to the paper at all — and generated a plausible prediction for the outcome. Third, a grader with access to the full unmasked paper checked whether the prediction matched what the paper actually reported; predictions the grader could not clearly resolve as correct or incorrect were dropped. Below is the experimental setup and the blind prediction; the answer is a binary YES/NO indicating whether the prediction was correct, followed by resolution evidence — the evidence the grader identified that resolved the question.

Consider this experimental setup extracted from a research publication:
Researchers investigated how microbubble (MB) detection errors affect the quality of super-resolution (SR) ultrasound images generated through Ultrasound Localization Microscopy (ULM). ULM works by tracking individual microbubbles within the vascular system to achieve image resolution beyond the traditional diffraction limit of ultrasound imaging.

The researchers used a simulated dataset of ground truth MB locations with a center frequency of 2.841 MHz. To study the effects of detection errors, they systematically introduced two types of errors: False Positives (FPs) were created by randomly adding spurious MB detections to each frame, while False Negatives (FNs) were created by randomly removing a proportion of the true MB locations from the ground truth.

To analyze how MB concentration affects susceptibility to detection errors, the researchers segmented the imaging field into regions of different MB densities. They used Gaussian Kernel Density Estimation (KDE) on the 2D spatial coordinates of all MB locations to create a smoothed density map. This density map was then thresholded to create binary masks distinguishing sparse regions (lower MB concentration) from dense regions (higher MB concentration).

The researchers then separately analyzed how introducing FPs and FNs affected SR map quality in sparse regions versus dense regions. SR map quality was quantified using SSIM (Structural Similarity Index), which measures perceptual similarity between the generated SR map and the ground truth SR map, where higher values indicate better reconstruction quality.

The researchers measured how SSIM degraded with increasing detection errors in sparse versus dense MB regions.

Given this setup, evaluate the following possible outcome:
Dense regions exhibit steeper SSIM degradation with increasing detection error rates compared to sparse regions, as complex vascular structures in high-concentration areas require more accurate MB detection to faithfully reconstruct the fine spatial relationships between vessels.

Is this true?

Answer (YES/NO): NO